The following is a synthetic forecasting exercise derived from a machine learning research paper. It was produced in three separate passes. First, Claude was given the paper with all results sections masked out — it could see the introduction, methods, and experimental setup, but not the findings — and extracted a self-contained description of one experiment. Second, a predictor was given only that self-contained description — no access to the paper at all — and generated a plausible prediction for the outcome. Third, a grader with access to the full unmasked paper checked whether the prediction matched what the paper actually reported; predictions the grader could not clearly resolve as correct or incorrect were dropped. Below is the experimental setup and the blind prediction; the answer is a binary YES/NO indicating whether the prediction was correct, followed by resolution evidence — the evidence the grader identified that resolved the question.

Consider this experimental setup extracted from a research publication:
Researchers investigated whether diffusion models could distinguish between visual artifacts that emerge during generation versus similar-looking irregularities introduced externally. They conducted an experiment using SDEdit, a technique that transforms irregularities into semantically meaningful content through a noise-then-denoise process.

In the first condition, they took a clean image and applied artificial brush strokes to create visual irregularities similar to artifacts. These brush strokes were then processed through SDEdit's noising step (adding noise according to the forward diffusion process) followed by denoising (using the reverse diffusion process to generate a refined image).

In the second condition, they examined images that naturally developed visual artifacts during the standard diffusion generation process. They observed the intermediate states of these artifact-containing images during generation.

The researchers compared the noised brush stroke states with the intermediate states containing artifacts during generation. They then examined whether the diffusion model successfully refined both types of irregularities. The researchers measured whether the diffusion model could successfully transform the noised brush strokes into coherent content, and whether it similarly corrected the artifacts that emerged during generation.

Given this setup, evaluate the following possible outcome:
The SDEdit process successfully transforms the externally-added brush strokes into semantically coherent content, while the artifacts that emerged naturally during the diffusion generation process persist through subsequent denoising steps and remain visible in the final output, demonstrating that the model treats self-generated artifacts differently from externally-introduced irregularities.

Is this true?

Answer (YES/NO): YES